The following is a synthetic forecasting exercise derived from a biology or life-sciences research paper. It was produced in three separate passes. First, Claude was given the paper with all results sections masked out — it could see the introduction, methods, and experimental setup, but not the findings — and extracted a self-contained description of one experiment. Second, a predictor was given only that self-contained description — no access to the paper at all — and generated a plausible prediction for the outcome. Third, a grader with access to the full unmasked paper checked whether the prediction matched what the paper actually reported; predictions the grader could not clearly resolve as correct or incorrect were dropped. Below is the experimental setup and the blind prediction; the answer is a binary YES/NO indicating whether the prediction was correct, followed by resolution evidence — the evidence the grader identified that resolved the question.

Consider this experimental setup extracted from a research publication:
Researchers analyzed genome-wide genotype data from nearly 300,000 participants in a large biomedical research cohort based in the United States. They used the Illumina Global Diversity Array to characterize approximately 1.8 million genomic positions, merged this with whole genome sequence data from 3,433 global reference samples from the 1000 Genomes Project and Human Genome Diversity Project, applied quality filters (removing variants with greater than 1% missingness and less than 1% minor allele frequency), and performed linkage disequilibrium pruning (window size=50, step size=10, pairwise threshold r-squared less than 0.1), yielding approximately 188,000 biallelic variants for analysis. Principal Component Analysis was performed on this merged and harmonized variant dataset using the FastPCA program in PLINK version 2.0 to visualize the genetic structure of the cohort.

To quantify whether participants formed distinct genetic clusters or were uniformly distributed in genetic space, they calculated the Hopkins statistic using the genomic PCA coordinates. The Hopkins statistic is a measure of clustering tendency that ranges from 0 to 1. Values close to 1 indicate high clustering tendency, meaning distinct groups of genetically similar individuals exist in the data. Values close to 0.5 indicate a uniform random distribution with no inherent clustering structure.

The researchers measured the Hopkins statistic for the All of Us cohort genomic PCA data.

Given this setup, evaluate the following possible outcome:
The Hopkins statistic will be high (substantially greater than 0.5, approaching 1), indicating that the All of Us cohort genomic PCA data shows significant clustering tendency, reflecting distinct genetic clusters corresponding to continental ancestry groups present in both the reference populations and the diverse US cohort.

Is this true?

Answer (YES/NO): YES